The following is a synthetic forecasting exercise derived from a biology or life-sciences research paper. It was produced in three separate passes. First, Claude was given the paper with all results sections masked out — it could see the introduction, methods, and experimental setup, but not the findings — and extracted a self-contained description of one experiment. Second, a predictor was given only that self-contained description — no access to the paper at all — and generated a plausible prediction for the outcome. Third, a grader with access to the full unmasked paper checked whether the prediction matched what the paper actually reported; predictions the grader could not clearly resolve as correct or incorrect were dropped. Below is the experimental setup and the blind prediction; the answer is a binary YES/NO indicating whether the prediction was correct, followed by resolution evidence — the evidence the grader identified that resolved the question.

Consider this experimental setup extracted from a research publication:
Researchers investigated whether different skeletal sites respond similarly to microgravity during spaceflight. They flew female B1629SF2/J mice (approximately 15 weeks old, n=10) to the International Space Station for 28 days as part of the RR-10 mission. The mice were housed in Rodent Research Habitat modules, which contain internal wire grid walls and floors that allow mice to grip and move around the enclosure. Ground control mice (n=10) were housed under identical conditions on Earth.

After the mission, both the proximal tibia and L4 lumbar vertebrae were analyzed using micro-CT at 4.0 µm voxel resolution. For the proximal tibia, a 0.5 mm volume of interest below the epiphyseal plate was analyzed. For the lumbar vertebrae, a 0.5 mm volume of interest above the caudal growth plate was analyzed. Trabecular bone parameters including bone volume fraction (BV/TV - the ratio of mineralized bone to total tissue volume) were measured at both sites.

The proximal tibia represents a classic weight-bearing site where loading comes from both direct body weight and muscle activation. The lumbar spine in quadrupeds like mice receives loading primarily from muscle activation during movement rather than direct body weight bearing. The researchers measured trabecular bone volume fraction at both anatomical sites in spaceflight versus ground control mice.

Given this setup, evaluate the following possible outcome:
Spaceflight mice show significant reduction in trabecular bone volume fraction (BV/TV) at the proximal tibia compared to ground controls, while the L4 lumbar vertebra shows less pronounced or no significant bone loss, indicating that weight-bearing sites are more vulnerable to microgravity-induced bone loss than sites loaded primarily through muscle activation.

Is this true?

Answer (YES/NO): NO